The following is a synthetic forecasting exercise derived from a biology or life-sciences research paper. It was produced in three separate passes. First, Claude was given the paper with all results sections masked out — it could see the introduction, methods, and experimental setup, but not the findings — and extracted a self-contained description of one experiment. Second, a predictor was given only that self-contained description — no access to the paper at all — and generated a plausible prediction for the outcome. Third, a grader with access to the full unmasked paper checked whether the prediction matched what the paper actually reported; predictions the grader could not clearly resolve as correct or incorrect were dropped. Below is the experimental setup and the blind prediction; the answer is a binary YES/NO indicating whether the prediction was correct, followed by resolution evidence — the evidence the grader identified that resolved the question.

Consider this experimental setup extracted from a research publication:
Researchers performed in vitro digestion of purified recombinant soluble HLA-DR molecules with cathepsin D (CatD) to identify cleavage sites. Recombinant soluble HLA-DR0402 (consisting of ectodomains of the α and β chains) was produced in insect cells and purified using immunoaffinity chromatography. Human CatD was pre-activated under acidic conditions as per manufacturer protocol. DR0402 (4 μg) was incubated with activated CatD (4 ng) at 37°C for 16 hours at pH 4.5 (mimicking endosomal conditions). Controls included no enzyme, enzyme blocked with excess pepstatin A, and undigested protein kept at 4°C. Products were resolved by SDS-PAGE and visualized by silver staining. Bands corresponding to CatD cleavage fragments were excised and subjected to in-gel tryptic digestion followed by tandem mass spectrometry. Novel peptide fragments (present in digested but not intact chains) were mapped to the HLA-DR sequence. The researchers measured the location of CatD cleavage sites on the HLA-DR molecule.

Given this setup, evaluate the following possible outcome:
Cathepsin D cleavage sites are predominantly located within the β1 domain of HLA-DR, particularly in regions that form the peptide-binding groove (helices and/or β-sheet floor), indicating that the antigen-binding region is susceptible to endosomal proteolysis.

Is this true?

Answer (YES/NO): NO